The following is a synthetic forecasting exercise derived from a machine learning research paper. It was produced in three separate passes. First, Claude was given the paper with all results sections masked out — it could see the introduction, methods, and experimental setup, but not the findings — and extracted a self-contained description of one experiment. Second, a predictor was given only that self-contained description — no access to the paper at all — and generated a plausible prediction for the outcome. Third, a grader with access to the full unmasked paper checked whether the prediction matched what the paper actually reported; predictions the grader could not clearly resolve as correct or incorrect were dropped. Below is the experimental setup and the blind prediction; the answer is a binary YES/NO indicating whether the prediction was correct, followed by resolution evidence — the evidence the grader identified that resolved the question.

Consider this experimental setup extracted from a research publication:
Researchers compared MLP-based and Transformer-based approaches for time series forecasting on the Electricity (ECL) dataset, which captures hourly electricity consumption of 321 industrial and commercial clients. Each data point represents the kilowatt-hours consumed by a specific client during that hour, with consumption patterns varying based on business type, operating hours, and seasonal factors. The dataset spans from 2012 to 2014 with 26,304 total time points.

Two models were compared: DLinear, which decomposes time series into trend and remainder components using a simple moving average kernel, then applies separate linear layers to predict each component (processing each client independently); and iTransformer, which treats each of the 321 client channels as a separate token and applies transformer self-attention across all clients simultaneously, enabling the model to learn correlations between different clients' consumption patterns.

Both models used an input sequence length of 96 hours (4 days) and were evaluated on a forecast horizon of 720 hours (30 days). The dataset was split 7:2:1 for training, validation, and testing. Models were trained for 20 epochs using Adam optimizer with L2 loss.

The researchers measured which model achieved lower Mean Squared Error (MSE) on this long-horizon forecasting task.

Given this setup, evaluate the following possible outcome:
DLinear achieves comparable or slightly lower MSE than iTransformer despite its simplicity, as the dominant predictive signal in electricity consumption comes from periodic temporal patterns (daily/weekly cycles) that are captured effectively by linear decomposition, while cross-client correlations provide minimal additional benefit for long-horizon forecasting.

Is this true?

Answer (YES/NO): NO